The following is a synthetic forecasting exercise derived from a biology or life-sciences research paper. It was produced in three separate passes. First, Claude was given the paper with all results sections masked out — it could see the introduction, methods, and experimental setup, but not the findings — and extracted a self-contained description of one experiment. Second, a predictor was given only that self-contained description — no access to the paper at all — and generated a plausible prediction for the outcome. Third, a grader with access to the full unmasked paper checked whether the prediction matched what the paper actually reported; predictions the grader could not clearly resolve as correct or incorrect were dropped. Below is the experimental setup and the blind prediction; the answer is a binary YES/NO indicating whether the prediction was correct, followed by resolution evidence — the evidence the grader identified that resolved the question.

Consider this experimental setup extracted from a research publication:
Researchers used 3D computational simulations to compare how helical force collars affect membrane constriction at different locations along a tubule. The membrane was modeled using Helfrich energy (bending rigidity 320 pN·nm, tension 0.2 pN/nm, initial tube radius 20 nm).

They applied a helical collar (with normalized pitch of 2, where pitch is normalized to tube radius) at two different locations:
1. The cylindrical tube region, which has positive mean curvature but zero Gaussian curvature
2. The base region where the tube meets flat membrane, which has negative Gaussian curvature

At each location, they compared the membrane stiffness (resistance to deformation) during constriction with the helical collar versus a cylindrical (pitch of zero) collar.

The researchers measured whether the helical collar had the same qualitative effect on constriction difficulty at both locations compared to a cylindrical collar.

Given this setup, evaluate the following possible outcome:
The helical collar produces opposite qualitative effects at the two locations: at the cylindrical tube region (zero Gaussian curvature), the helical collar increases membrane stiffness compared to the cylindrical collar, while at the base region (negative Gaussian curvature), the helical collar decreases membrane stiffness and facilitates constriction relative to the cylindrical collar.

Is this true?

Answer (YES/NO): NO